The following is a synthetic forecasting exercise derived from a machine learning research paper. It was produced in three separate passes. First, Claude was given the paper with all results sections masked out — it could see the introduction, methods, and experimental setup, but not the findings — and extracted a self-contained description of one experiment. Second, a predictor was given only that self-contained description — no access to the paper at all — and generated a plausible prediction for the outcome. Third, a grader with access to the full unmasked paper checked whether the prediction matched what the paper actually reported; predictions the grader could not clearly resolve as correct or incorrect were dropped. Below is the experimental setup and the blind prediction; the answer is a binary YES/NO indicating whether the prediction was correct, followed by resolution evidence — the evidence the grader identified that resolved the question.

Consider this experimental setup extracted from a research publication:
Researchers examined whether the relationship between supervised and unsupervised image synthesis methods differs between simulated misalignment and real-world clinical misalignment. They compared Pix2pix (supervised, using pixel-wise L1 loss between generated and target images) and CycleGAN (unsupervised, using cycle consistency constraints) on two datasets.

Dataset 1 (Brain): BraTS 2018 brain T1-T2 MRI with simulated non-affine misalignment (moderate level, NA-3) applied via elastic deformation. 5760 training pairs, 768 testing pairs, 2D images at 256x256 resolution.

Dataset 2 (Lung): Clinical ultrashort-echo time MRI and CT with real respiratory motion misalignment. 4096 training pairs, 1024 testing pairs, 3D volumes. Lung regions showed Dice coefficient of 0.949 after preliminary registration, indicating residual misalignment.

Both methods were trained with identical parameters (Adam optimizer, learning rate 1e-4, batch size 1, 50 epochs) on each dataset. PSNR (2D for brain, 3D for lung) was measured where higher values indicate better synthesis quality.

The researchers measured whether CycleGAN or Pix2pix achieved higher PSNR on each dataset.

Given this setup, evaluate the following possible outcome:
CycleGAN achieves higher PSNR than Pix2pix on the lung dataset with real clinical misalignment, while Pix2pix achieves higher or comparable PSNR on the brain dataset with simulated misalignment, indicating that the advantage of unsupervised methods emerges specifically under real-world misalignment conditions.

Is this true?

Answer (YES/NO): NO